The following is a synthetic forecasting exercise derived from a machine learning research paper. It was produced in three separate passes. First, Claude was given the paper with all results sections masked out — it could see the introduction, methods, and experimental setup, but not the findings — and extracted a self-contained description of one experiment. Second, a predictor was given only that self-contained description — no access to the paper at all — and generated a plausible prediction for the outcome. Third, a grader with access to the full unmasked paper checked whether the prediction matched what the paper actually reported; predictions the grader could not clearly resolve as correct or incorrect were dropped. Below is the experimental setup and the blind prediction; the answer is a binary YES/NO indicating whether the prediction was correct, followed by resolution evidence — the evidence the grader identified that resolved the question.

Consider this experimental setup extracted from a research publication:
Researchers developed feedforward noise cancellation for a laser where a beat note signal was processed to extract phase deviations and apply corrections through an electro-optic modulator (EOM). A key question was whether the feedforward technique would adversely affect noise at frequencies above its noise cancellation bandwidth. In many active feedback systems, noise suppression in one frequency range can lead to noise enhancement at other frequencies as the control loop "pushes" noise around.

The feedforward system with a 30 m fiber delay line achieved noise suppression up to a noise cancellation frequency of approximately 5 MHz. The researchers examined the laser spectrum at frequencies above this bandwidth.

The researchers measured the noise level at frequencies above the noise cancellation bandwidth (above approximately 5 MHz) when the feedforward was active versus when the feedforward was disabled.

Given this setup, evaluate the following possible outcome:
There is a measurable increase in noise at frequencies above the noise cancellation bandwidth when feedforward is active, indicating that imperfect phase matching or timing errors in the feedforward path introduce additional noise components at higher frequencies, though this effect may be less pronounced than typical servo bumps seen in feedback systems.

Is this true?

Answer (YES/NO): NO